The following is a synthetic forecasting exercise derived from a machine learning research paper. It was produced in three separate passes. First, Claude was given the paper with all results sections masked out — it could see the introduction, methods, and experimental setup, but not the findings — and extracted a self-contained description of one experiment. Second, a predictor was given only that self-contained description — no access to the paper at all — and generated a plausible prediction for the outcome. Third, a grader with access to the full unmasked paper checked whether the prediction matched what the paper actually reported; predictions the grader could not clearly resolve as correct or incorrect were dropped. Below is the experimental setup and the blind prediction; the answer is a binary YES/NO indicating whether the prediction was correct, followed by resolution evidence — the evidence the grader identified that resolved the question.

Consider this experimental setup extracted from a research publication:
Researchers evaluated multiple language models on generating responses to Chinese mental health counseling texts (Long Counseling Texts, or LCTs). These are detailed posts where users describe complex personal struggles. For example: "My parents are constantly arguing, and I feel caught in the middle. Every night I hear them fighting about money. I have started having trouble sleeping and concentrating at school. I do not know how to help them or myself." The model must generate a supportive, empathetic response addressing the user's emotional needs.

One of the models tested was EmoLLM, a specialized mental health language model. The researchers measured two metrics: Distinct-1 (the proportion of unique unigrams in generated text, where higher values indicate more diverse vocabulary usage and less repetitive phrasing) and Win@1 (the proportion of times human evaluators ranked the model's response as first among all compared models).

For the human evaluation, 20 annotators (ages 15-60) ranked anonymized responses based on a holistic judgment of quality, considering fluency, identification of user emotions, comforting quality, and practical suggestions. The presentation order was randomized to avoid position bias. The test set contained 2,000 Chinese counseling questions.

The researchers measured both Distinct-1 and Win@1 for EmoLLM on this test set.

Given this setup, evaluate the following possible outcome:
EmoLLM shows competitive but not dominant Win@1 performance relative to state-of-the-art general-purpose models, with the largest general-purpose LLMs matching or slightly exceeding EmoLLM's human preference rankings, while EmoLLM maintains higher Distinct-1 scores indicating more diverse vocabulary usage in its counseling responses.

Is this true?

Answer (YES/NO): NO